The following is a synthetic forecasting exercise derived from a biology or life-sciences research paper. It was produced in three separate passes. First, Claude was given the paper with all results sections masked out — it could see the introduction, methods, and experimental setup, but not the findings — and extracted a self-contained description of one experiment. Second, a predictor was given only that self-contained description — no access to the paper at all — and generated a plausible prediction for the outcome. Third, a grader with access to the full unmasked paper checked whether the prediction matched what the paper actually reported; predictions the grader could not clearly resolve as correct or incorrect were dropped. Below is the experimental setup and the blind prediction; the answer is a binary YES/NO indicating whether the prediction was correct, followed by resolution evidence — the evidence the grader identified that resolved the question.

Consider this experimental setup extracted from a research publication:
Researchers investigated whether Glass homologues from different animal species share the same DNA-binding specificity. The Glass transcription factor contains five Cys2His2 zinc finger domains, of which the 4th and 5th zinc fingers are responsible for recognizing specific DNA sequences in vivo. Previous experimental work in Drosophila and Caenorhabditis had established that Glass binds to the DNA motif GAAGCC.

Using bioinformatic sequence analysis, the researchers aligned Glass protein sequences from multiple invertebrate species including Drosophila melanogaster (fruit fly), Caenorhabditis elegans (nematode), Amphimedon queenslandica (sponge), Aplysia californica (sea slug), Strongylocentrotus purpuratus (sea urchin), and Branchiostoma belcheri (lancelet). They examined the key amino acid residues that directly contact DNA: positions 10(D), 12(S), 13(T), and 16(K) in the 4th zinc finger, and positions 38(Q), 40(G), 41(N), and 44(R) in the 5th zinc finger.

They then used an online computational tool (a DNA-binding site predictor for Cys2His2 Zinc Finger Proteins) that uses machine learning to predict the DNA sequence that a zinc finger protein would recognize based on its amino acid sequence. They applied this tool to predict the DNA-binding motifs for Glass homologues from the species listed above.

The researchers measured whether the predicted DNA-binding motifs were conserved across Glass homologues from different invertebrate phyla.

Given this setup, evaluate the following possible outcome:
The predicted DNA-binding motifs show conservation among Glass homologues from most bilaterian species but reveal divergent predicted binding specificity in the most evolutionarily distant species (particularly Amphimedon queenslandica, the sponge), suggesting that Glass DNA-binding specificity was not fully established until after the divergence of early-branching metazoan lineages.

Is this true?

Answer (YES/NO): NO